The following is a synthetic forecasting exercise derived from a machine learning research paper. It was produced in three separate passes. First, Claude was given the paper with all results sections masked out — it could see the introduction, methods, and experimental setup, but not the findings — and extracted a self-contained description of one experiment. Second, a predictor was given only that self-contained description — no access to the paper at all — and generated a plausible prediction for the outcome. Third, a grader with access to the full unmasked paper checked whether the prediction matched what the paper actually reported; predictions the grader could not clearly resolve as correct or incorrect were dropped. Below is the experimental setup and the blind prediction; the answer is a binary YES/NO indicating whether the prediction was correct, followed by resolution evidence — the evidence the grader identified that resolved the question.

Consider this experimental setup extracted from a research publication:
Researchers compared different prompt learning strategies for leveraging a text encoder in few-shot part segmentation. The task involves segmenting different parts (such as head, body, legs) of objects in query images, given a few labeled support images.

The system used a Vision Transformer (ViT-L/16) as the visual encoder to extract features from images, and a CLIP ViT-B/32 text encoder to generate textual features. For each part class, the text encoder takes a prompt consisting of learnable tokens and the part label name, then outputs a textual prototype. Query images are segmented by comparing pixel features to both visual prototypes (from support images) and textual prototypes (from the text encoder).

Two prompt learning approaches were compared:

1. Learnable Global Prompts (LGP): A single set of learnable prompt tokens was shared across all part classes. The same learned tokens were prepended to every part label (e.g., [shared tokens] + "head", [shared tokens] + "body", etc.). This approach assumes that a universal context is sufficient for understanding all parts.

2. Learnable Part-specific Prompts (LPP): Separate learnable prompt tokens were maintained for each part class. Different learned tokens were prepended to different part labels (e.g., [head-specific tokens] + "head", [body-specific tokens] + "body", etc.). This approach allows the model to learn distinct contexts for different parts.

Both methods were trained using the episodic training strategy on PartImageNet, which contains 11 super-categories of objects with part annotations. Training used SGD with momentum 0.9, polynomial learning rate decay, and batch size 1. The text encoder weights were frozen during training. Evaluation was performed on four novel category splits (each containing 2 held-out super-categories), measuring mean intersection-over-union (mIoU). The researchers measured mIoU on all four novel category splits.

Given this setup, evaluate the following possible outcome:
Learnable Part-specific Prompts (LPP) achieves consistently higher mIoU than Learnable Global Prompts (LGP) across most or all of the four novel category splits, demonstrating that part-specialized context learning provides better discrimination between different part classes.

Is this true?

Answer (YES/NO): YES